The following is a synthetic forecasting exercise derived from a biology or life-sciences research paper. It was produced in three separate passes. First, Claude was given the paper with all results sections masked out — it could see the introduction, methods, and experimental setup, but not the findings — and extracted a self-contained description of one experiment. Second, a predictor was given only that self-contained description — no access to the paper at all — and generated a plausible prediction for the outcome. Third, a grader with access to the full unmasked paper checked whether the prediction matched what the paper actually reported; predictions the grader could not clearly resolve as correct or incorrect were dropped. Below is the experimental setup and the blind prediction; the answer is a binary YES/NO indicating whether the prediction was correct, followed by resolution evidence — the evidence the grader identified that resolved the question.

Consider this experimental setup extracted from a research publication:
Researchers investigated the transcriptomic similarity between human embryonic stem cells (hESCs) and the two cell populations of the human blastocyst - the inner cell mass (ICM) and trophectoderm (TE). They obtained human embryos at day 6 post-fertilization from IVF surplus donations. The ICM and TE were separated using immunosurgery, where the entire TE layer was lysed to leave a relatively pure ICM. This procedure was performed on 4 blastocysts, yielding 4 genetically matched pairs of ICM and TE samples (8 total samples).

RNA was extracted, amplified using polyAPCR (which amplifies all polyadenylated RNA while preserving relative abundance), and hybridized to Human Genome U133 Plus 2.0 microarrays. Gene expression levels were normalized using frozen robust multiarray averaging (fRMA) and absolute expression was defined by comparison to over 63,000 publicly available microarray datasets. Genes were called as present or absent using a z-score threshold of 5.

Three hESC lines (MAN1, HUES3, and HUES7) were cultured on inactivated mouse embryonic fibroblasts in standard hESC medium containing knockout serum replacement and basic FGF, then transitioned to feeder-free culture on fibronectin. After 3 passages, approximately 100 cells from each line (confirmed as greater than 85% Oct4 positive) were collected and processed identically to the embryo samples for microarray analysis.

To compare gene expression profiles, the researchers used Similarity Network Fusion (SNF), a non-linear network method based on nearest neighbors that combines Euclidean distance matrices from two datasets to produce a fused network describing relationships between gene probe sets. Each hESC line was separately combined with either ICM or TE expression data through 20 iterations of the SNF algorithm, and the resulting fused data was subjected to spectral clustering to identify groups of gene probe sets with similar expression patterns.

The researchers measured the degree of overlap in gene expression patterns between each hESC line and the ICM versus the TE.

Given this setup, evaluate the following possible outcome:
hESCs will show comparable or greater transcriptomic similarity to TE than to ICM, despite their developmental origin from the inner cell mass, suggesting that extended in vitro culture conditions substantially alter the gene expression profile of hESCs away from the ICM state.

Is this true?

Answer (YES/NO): YES